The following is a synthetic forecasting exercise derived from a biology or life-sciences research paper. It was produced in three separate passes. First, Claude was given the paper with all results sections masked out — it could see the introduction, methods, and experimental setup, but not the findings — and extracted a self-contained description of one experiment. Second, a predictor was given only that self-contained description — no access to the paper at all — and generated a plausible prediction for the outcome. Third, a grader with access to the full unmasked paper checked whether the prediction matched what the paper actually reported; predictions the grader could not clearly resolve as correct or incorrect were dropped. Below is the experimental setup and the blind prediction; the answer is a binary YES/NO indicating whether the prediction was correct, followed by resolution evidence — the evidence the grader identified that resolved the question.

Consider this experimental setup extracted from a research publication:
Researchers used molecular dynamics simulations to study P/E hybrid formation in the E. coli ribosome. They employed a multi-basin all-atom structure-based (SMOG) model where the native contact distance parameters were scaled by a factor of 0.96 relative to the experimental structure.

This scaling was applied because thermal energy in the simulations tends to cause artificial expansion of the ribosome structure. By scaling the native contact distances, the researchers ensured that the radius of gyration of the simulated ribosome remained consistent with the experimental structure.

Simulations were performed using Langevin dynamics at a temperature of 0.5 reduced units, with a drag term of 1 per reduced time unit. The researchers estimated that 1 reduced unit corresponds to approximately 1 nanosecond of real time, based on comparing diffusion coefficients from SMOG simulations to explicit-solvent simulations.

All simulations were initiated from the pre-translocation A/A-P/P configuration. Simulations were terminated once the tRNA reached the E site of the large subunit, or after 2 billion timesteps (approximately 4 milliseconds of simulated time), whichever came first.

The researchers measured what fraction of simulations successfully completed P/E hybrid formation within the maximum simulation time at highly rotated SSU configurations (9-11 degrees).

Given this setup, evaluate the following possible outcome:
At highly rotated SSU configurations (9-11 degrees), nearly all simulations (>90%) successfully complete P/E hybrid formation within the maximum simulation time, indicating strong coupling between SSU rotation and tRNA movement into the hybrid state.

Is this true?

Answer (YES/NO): NO